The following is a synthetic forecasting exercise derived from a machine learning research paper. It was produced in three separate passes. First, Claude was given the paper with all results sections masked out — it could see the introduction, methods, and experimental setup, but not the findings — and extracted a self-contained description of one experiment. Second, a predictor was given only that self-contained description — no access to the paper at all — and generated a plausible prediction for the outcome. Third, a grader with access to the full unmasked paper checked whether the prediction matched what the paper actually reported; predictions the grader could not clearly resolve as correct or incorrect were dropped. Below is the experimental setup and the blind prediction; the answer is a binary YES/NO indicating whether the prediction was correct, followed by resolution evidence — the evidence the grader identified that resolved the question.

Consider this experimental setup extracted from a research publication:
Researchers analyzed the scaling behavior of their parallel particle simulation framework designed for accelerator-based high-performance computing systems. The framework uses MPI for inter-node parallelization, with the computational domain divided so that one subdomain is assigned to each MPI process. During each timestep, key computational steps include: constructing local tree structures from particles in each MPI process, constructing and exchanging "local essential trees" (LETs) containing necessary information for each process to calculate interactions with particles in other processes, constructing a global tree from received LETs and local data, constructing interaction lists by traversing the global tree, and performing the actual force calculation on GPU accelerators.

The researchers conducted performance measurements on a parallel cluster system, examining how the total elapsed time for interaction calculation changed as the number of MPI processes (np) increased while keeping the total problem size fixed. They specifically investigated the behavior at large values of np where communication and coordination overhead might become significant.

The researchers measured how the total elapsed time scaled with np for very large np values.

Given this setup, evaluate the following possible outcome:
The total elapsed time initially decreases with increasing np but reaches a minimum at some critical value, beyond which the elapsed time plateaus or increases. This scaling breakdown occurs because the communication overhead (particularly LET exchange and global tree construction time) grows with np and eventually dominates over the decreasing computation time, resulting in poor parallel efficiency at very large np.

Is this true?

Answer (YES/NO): YES